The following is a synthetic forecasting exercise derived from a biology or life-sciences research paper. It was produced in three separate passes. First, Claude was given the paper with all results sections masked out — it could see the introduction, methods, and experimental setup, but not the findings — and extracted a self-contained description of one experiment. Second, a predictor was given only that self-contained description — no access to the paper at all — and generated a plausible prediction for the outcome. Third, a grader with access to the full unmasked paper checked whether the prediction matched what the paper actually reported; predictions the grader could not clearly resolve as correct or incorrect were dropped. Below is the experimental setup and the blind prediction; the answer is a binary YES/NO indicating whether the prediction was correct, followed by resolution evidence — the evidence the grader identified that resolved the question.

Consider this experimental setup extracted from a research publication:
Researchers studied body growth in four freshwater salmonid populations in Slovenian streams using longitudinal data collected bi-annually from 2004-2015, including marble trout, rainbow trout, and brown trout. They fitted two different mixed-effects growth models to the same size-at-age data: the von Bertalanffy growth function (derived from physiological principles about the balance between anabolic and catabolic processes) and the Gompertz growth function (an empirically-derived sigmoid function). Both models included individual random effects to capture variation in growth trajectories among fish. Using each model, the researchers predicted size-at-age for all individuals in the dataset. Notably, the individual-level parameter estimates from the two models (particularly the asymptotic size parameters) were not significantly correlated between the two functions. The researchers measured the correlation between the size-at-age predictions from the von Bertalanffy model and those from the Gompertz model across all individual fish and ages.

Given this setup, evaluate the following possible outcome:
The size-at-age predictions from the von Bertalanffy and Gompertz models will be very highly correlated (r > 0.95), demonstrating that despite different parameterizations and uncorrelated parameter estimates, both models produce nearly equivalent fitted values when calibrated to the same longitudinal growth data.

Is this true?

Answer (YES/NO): YES